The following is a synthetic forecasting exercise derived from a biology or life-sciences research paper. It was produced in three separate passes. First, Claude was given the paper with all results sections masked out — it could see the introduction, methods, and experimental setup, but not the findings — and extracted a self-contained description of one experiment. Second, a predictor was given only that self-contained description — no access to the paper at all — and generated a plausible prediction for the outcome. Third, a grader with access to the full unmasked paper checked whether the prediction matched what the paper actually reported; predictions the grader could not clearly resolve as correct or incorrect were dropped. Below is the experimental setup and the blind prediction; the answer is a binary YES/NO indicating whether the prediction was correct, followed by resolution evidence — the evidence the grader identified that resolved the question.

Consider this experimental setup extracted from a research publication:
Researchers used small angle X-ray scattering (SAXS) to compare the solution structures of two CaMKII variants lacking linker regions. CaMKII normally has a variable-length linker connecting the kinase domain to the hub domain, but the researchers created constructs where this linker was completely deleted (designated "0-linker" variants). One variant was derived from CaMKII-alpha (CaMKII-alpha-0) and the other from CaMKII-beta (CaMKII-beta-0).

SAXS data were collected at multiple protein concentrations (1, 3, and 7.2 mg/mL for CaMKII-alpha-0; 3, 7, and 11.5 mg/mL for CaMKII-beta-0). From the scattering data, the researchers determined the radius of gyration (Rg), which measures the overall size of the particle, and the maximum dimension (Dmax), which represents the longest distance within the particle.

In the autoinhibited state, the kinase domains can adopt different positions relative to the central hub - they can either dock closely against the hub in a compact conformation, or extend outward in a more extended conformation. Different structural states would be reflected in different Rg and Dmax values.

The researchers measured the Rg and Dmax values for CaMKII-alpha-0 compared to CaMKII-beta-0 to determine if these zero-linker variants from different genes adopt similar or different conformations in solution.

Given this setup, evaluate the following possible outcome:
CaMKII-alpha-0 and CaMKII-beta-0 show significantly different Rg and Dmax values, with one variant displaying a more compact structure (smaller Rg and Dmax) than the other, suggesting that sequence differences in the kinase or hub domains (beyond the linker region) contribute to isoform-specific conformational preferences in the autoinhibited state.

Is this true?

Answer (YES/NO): YES